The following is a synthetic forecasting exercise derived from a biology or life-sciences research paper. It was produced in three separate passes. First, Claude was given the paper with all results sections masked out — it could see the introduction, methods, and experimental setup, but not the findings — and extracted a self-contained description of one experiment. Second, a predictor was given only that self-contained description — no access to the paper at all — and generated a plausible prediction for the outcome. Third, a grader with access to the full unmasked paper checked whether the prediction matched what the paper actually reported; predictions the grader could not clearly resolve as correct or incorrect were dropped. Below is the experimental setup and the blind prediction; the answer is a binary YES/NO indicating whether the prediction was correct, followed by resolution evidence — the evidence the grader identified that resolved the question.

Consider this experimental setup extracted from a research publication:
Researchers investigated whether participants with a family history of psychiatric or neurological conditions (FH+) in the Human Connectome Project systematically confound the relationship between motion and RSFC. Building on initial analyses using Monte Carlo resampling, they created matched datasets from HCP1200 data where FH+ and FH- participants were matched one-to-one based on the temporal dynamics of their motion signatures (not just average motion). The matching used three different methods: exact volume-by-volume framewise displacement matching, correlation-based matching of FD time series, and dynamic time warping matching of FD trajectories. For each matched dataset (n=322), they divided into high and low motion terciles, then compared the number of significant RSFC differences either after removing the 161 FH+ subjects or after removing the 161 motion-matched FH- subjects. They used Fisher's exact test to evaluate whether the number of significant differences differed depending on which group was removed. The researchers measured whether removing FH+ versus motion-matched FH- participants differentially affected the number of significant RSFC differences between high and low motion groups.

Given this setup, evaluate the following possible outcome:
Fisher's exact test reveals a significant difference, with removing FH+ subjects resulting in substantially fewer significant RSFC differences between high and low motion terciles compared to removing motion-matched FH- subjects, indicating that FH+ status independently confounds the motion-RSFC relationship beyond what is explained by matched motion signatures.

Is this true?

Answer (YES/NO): YES